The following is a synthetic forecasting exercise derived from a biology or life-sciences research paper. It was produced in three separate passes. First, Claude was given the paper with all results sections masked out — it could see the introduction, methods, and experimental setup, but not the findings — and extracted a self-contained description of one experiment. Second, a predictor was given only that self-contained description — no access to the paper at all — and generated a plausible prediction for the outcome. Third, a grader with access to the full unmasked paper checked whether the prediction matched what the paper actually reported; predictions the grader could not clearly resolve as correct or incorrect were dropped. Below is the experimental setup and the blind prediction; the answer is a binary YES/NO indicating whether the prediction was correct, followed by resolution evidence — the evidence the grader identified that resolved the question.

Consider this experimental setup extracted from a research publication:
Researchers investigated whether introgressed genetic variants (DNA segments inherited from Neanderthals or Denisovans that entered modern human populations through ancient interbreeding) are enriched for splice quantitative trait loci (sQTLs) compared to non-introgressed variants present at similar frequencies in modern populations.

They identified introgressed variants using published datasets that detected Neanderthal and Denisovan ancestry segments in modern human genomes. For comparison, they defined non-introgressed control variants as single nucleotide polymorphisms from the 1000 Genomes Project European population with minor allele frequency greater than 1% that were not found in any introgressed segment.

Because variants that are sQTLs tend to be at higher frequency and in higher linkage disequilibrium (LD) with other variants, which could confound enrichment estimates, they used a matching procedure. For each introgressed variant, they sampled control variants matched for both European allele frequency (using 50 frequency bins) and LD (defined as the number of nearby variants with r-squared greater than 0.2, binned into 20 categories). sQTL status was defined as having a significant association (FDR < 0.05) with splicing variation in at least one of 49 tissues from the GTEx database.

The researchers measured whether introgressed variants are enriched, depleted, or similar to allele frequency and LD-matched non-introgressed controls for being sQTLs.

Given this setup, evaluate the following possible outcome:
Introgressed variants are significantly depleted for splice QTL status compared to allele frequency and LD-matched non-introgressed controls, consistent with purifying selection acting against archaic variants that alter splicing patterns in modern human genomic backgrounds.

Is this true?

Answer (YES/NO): YES